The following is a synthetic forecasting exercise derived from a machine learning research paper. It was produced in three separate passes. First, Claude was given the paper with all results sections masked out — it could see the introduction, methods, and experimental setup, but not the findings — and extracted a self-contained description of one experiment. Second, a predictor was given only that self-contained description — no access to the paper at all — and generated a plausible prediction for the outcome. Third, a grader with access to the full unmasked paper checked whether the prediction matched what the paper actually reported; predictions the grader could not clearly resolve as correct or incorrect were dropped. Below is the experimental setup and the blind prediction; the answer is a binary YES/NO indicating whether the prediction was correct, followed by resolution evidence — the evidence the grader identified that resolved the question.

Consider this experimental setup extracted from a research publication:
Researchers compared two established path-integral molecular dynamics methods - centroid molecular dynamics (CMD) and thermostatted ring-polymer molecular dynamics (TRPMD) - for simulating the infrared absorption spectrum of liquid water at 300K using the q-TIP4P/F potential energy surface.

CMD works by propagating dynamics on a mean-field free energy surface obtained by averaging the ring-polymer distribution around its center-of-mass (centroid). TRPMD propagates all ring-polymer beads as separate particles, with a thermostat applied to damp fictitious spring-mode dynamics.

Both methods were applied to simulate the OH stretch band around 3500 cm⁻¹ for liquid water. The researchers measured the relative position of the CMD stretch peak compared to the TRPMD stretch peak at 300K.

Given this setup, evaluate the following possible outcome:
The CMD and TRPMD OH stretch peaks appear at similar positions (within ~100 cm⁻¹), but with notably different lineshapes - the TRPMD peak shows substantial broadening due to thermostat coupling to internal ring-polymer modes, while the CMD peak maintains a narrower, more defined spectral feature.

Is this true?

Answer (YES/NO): NO